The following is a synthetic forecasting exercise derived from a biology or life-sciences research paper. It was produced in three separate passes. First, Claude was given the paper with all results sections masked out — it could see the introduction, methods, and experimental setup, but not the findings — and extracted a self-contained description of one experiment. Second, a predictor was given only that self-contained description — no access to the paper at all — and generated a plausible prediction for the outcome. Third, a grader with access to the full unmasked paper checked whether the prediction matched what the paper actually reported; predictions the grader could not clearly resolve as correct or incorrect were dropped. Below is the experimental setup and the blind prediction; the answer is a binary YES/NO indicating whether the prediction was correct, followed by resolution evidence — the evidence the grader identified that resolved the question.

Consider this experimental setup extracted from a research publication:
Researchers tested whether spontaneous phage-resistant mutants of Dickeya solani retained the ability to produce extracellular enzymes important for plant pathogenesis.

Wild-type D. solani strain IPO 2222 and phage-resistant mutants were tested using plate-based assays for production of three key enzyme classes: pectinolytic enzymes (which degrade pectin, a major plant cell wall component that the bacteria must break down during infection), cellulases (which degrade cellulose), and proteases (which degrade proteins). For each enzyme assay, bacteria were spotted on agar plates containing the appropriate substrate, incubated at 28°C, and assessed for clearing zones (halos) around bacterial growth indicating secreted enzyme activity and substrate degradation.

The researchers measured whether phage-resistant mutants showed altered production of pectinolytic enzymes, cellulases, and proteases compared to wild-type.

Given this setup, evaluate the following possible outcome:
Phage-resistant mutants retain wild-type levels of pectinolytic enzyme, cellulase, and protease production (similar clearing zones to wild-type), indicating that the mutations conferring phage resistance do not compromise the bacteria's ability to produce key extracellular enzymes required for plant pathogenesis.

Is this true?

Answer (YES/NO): YES